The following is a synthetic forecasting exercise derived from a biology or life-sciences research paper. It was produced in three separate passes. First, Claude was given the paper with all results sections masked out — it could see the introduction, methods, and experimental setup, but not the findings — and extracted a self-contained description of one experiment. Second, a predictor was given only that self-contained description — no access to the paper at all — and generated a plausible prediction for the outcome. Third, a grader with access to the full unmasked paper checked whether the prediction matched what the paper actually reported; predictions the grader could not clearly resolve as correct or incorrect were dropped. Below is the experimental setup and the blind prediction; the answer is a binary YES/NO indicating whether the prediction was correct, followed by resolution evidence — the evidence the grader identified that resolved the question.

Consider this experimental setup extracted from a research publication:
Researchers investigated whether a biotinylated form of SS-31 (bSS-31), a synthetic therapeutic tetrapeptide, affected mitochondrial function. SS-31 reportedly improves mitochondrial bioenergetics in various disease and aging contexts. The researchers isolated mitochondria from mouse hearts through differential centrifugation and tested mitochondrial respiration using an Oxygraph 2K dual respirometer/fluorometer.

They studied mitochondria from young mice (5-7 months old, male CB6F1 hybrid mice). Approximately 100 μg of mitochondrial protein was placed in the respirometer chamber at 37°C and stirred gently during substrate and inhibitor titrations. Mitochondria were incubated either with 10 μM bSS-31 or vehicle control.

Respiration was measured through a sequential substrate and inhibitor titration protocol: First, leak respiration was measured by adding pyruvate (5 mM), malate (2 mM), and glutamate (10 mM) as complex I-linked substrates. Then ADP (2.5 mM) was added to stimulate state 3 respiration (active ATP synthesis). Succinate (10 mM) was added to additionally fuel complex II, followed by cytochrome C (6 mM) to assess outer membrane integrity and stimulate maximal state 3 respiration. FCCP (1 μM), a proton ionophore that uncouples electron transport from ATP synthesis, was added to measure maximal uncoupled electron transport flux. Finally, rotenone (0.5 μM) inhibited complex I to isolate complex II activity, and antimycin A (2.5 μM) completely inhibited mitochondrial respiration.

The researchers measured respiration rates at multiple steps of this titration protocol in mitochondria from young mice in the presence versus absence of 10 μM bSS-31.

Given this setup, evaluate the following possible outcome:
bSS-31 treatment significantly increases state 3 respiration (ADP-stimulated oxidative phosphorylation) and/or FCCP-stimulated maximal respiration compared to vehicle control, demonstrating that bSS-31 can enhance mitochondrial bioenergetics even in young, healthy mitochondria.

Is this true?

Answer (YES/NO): NO